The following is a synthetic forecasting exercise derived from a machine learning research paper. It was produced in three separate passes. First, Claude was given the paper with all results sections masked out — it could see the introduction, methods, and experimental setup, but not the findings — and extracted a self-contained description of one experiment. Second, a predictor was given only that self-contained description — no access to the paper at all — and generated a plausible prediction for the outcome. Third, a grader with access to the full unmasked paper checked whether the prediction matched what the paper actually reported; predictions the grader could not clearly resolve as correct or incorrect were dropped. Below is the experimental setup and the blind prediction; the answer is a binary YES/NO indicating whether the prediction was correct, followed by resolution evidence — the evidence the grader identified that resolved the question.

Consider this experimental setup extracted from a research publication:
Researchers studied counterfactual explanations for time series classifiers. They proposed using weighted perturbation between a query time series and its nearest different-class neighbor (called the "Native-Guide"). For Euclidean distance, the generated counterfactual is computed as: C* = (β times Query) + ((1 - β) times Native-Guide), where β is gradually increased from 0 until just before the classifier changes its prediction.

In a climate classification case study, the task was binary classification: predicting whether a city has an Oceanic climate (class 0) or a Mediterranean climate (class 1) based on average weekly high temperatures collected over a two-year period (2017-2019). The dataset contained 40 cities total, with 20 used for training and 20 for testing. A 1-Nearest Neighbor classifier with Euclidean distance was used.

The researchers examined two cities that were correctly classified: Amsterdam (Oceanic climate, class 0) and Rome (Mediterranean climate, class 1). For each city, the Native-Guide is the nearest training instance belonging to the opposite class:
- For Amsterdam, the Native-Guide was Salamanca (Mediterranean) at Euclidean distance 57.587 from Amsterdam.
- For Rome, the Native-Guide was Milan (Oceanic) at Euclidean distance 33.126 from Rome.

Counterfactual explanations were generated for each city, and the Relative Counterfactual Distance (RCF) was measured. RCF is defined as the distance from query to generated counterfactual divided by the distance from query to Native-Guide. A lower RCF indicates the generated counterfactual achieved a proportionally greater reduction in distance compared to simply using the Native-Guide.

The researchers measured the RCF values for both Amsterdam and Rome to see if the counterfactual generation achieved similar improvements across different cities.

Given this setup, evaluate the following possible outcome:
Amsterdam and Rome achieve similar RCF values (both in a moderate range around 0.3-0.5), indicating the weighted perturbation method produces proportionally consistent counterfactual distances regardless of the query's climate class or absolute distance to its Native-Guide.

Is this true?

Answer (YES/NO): NO